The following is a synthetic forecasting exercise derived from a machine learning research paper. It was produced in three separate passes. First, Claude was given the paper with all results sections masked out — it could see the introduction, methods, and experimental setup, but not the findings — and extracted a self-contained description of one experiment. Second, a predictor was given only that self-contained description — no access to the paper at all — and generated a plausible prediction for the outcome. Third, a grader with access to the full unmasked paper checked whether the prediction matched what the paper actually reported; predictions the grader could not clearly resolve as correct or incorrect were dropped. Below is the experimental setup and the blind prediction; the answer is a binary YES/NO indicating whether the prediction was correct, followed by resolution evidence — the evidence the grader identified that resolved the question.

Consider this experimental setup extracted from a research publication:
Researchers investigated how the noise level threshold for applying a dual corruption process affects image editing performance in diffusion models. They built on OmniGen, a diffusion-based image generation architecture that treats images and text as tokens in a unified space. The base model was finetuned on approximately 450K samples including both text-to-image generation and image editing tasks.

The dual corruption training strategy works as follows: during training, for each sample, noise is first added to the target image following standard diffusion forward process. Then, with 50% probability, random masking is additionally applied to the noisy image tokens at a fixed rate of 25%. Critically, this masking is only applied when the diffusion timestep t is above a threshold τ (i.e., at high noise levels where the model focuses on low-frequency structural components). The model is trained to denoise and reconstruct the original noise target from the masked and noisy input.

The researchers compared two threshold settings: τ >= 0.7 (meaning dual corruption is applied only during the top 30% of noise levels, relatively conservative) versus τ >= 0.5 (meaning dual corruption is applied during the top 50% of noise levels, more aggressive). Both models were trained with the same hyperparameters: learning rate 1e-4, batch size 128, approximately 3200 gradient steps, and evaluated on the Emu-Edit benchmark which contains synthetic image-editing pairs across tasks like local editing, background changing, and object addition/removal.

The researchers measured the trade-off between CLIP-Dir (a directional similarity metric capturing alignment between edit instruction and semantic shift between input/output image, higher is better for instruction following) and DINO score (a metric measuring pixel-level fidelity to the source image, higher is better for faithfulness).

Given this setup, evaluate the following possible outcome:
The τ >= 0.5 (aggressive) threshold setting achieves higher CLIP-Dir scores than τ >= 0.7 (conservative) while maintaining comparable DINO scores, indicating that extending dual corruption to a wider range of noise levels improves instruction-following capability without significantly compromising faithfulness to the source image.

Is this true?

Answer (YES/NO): NO